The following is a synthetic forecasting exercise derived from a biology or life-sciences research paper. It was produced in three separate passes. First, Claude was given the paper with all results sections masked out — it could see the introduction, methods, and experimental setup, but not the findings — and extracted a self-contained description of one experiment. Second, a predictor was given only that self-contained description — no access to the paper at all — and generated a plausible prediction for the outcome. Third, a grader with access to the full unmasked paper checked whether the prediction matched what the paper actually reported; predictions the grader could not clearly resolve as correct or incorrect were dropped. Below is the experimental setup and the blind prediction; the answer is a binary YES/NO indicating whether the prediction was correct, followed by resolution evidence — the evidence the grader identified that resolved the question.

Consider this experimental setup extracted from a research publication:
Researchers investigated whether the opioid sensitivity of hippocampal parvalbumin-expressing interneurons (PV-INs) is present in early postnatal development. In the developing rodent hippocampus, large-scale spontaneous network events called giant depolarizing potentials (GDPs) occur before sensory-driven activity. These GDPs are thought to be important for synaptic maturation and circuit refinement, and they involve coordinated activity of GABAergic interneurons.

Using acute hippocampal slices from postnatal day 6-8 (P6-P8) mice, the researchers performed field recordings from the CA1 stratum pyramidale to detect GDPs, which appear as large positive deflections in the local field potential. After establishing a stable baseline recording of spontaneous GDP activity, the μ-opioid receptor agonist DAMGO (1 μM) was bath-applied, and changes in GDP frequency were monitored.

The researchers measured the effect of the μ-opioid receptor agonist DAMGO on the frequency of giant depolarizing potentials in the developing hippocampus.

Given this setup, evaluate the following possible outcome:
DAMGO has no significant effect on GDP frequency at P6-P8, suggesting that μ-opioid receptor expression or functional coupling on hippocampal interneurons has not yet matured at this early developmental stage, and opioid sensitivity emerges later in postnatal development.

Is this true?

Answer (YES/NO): NO